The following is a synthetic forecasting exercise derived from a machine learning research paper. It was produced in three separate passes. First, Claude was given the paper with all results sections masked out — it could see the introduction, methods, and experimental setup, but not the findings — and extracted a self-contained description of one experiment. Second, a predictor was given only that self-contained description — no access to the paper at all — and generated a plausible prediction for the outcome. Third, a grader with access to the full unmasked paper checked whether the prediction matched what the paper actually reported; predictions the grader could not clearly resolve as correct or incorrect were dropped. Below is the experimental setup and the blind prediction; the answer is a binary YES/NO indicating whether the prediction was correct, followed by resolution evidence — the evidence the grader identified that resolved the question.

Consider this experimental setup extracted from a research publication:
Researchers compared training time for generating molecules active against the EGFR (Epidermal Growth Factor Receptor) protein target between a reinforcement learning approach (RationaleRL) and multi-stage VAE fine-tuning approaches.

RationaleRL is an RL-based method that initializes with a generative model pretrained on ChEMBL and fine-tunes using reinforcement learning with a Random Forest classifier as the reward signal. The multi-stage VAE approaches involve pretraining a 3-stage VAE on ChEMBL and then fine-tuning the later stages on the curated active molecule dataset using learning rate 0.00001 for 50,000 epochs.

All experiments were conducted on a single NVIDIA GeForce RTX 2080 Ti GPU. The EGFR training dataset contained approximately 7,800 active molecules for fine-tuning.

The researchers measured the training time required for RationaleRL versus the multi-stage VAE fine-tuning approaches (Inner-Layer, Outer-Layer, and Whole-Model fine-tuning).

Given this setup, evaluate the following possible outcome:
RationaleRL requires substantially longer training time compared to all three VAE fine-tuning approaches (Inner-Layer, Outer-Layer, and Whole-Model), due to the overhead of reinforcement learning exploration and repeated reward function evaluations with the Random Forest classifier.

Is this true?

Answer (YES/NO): YES